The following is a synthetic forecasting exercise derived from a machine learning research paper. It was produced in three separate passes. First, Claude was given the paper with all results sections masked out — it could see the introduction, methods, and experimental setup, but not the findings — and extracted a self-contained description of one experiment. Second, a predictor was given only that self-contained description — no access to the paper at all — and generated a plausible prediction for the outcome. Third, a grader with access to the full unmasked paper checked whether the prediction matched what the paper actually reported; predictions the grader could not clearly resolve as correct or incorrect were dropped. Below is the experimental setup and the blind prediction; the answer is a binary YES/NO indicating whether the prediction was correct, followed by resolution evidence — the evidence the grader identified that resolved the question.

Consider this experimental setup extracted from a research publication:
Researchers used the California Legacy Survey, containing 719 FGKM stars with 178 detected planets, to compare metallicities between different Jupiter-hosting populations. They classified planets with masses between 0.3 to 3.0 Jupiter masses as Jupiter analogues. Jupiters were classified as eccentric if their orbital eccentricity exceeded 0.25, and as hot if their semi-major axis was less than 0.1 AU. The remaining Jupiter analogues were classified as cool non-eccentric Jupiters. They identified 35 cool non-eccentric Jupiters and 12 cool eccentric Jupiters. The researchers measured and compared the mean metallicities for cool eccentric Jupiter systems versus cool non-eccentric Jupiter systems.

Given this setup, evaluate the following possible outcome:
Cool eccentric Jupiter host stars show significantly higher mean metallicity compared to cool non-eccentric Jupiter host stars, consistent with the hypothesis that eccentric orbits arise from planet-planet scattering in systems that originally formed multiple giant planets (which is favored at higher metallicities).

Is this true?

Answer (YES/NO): NO